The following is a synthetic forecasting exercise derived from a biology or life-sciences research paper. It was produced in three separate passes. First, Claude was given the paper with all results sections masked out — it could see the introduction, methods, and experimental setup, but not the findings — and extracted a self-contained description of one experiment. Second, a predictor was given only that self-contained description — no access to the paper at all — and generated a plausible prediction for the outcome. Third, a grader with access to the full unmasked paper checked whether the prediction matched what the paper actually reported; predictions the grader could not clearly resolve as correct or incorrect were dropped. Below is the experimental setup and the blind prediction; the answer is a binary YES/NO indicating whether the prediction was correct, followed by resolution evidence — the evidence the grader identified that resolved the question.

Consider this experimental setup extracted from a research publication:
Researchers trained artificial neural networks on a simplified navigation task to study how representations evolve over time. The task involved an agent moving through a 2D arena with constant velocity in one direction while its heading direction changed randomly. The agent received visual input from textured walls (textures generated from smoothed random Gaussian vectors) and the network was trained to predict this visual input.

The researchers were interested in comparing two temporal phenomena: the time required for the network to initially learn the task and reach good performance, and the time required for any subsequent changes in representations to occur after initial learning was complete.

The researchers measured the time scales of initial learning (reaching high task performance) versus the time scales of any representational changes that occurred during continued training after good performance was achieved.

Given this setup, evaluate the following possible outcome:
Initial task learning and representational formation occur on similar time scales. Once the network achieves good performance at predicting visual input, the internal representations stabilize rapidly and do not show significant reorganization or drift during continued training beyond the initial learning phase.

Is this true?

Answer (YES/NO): NO